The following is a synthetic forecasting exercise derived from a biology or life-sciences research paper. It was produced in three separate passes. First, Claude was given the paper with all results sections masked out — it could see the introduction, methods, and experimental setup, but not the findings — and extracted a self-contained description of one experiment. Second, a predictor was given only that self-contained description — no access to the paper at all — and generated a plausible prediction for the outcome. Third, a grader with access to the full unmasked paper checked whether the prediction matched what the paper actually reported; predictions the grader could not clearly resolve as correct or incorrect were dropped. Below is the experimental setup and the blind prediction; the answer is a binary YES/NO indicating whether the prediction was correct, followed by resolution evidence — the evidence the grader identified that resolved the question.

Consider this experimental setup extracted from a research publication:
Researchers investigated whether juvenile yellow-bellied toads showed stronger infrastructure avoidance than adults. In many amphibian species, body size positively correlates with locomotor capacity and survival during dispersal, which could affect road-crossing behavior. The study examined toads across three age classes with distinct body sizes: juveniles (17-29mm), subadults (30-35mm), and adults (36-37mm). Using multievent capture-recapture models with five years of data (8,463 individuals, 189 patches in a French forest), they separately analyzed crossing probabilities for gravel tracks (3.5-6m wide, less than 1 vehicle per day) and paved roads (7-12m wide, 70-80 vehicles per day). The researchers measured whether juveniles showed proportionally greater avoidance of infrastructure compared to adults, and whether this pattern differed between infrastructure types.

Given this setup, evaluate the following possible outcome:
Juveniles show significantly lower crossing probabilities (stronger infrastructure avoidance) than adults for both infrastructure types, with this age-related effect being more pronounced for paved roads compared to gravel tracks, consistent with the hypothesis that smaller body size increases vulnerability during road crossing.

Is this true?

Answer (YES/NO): NO